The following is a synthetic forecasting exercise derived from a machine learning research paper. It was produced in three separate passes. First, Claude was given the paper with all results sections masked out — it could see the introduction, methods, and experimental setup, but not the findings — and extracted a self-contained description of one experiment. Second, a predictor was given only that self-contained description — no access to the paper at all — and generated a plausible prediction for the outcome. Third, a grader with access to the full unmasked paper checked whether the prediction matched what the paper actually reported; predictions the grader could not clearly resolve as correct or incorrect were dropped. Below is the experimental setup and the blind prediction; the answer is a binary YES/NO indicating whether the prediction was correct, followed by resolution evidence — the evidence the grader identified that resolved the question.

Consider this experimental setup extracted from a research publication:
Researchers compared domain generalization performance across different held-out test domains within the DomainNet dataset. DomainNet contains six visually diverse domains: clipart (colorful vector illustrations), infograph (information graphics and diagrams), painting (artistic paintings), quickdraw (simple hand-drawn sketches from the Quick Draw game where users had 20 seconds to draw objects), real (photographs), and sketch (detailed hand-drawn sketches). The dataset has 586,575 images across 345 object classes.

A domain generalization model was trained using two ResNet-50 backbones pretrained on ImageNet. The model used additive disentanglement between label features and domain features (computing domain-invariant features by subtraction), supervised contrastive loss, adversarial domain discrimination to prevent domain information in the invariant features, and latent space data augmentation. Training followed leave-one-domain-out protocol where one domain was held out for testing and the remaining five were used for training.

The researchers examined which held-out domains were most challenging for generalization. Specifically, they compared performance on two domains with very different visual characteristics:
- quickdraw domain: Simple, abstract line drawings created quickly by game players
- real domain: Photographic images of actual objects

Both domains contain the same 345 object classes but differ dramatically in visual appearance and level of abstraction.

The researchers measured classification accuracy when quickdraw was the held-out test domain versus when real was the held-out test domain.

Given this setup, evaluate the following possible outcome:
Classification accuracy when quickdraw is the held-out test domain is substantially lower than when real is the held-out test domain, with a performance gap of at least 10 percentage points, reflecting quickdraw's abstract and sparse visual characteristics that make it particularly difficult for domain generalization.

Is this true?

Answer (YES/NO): YES